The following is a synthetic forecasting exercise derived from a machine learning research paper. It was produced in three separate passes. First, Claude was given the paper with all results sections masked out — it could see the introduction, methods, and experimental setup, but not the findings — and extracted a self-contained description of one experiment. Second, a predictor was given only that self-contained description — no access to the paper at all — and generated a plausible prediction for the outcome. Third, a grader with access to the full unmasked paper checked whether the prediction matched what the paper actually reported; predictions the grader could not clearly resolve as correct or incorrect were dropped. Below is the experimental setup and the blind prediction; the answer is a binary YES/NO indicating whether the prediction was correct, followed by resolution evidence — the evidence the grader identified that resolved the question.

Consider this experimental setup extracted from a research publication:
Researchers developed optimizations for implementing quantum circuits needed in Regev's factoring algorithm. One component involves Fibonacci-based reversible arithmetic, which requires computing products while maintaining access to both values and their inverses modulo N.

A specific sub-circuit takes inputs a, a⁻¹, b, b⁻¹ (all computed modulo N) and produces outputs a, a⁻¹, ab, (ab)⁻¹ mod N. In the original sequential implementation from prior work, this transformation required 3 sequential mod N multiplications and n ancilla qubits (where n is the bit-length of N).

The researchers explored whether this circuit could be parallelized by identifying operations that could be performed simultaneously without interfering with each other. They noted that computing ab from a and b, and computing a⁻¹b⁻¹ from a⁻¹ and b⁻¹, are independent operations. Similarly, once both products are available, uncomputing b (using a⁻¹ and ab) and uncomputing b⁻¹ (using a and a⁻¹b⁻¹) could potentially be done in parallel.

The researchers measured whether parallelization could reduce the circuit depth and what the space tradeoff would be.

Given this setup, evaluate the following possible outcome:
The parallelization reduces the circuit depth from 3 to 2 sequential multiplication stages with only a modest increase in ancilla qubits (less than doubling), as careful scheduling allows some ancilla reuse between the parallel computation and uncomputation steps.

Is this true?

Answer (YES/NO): NO